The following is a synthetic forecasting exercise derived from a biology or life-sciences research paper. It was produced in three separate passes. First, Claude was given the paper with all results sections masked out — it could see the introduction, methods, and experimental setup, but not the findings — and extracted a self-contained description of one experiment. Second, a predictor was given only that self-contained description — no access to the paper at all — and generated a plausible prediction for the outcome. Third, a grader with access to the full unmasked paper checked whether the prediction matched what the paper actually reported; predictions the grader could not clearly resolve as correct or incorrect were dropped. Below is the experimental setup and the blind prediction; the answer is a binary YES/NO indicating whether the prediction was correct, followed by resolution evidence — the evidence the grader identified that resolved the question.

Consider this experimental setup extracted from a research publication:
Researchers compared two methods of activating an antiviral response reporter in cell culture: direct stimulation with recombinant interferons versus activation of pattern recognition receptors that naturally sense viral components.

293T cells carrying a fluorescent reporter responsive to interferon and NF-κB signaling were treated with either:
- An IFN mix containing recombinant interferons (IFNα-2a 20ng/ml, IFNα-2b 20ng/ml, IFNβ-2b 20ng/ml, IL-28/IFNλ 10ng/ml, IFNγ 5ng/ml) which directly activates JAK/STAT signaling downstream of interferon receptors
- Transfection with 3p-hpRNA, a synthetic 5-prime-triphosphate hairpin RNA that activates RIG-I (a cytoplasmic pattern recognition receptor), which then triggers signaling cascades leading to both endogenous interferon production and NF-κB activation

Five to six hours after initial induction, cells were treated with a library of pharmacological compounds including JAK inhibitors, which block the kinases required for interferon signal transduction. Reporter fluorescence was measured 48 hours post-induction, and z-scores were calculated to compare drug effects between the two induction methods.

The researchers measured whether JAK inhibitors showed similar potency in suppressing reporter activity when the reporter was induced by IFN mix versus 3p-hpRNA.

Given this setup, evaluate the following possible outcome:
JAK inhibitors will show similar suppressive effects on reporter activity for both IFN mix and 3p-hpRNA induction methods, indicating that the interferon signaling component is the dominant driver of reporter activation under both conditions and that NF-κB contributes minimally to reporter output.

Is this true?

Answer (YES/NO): YES